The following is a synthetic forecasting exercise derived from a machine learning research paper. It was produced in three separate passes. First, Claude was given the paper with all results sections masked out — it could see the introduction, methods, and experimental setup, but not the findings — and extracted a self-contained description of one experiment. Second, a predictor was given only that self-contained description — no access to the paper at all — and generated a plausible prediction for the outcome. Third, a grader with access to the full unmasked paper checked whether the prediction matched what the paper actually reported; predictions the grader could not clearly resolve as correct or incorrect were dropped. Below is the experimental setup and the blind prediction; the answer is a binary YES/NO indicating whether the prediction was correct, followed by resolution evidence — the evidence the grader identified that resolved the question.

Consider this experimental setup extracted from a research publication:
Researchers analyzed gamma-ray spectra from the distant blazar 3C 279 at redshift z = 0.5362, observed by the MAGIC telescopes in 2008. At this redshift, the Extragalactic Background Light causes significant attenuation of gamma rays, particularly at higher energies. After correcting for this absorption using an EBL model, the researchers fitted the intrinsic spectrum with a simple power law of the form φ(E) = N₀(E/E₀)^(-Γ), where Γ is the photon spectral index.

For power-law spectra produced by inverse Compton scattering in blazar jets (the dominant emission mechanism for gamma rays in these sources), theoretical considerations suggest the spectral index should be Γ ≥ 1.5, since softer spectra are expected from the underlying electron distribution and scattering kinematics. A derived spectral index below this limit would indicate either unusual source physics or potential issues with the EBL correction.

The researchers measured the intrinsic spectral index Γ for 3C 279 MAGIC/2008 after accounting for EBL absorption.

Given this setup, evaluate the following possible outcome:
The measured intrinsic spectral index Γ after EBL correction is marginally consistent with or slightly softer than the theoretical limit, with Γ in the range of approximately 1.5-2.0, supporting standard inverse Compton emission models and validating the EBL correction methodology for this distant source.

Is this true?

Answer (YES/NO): NO